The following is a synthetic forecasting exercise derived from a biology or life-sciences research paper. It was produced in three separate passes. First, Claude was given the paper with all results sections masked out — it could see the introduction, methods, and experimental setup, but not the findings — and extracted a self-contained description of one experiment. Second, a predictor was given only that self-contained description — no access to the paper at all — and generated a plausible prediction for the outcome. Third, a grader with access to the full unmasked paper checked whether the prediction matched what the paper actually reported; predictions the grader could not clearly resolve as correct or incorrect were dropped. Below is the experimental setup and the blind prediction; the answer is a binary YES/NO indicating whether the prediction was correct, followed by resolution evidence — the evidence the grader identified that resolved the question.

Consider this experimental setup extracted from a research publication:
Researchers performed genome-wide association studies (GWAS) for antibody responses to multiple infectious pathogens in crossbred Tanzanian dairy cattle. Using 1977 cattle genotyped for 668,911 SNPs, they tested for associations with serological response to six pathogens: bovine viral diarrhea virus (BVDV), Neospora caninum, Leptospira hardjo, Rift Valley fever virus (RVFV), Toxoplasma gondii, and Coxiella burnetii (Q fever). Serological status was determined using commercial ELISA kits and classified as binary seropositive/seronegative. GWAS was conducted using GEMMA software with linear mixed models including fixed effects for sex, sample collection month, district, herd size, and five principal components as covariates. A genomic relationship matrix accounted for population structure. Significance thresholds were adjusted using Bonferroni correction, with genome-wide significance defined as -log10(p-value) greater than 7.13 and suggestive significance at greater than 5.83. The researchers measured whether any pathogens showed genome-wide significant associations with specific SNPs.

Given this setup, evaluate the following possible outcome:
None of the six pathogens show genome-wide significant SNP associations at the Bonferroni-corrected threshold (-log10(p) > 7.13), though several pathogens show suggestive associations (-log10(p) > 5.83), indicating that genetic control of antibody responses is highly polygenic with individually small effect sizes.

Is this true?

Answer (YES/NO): NO